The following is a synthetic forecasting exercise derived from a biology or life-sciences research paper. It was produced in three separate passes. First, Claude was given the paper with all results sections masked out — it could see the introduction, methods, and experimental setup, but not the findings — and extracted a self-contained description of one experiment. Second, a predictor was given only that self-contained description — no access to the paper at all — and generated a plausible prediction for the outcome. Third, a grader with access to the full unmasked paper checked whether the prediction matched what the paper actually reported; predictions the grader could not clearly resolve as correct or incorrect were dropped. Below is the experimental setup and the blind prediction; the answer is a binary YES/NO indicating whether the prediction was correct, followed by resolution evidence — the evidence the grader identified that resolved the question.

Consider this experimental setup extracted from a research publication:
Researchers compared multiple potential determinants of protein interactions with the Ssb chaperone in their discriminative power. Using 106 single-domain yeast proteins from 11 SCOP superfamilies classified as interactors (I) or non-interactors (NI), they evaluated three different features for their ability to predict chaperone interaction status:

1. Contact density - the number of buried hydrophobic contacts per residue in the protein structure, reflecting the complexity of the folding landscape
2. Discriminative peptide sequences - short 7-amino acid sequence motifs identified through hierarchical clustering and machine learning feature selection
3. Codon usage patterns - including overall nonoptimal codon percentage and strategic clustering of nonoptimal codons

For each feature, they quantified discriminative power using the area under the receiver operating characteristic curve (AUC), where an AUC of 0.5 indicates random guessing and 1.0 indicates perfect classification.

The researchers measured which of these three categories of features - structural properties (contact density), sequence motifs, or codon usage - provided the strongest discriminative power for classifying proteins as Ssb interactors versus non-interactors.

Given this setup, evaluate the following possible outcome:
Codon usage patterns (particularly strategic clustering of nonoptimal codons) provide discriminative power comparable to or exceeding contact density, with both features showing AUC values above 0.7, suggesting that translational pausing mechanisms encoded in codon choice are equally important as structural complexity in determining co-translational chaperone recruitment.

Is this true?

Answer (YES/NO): NO